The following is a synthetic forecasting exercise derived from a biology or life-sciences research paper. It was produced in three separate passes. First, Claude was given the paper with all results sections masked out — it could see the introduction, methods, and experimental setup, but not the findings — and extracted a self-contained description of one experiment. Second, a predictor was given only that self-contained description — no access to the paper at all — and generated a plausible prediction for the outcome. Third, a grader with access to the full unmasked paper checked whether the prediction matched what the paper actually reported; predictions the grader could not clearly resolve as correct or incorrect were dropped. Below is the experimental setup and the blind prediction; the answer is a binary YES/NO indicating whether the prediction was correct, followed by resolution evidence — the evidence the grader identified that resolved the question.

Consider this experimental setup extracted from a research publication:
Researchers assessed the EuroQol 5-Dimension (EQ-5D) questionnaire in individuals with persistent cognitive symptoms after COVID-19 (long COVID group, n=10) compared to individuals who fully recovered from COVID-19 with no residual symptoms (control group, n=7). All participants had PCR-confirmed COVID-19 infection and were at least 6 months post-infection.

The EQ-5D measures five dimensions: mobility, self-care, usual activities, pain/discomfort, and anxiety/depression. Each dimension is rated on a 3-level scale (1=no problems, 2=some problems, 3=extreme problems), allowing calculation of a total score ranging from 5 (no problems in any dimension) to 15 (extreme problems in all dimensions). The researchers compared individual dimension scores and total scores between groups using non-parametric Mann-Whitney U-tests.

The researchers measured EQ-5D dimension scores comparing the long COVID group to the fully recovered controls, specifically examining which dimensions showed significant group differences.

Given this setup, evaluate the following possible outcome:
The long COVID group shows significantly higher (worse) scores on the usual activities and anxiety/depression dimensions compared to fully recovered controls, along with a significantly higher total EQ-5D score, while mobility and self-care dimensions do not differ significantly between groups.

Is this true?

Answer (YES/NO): NO